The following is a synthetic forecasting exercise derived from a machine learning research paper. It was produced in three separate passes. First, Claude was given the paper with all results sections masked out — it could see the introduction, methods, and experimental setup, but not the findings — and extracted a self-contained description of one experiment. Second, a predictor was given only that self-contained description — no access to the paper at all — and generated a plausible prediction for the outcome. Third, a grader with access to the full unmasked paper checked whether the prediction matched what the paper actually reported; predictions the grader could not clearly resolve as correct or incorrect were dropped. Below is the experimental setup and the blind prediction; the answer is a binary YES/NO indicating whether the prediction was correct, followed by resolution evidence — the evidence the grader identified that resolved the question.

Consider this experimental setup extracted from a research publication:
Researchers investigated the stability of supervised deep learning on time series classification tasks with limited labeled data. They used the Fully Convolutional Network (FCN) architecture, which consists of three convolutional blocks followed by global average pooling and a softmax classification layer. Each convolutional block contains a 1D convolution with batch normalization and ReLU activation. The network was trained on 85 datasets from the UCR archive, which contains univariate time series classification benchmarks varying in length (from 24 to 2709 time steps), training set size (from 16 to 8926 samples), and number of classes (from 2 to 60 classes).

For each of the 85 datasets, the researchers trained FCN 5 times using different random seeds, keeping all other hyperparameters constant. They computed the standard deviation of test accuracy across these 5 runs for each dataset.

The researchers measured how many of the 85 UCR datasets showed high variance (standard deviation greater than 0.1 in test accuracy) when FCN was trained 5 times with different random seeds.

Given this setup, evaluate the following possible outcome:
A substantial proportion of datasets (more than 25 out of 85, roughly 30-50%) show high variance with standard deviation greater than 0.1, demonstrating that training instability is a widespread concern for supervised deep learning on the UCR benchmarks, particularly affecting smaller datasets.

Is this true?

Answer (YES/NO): NO